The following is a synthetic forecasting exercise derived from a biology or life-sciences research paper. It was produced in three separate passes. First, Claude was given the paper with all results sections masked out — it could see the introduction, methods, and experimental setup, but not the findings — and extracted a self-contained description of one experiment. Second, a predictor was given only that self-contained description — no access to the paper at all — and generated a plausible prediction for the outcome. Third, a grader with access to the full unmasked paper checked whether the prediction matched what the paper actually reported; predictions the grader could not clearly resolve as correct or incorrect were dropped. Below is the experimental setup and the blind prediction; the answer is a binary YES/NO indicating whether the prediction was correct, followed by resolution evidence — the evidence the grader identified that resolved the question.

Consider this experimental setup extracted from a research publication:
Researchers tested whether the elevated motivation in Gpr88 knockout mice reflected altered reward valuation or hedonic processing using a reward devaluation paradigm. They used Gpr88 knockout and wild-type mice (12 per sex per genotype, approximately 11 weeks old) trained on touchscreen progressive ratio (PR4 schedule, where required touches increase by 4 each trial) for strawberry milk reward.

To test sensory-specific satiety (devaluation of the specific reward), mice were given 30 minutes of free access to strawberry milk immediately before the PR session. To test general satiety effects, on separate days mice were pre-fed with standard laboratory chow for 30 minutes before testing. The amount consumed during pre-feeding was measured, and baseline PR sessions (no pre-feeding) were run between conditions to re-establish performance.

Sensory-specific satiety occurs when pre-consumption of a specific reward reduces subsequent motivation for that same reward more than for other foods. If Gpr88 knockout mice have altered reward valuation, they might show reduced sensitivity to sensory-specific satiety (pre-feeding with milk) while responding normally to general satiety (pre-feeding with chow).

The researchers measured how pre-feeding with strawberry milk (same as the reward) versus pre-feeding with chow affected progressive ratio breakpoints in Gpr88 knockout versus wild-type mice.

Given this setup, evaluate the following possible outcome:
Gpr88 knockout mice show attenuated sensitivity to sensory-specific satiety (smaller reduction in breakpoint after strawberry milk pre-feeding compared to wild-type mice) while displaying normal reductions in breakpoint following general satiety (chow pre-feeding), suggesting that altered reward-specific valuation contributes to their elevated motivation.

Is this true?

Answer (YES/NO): NO